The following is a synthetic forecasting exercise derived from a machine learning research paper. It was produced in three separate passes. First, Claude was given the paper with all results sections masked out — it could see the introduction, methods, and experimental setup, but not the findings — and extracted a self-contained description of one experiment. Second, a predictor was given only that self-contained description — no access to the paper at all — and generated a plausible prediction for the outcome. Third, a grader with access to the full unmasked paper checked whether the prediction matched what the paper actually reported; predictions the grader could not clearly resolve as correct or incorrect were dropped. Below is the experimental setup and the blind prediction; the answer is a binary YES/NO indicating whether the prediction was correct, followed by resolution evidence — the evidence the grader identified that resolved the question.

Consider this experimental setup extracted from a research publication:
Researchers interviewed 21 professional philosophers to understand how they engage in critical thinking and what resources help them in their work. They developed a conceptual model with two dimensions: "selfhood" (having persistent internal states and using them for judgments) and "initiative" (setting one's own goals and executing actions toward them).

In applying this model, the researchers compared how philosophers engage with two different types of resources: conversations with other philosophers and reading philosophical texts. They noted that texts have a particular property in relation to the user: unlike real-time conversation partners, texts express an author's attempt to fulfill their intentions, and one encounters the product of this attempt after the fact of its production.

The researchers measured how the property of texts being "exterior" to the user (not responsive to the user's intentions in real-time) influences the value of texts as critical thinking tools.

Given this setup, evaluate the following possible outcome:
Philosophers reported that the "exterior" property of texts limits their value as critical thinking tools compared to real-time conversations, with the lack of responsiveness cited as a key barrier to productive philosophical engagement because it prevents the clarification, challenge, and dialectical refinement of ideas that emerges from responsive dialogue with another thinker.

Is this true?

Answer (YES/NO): NO